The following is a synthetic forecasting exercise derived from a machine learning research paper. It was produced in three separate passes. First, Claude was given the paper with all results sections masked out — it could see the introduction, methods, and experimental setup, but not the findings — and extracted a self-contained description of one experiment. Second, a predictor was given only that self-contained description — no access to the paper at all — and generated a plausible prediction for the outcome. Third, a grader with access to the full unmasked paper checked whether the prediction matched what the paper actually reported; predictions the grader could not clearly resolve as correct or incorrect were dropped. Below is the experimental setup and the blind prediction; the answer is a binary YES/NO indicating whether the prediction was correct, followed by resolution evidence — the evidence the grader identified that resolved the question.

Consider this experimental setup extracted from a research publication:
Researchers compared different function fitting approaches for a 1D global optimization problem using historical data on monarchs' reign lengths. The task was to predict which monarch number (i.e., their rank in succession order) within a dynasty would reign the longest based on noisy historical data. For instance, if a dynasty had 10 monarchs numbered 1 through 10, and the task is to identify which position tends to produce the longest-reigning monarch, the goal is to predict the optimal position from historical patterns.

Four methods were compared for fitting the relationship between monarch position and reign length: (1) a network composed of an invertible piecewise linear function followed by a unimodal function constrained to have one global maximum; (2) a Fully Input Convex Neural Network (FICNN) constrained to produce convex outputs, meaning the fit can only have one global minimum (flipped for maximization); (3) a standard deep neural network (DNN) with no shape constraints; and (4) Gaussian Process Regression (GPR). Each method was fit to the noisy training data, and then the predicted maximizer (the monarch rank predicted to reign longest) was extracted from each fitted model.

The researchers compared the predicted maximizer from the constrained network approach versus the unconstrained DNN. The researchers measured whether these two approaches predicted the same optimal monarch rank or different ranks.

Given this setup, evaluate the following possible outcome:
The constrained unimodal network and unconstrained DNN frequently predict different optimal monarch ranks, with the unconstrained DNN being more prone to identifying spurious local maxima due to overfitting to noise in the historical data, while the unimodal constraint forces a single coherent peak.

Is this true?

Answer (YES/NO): NO